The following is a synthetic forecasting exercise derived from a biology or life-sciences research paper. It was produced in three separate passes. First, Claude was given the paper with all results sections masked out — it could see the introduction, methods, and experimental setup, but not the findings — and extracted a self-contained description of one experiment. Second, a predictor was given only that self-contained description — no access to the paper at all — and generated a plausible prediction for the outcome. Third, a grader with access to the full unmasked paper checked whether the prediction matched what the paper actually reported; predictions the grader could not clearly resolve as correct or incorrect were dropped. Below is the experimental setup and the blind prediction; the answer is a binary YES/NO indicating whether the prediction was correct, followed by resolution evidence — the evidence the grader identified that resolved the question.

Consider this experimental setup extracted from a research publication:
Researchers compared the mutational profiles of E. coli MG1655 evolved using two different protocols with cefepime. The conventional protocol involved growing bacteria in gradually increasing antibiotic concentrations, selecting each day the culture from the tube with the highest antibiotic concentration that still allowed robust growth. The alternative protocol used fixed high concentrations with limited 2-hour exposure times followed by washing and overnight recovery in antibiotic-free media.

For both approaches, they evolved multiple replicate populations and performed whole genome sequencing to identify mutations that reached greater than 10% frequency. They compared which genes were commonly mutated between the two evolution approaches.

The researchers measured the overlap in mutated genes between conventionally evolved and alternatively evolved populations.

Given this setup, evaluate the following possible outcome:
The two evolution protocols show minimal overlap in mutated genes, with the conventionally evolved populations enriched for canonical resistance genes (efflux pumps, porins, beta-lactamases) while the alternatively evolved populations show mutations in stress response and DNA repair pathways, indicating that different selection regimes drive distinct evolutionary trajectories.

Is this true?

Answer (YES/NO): NO